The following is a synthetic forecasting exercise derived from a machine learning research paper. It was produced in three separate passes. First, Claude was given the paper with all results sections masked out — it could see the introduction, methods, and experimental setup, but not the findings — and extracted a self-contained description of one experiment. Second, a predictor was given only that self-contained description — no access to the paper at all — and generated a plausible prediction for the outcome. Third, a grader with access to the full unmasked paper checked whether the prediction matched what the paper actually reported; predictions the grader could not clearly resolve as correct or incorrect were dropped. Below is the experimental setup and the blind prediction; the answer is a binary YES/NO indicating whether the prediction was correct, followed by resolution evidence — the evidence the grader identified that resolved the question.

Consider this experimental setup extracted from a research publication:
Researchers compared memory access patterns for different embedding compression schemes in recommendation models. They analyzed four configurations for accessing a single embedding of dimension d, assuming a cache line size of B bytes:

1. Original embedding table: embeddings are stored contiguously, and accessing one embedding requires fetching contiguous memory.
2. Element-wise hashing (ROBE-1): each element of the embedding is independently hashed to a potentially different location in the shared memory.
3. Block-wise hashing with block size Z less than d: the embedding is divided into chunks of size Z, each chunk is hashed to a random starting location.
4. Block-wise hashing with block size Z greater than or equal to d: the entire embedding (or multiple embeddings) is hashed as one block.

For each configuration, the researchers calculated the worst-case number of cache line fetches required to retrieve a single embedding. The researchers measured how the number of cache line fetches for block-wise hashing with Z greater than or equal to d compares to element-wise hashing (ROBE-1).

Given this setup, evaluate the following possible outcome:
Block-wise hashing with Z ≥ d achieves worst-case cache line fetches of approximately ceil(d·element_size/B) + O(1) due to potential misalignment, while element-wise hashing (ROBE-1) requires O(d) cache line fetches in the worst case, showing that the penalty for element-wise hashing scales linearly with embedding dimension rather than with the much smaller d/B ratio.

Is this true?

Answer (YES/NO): YES